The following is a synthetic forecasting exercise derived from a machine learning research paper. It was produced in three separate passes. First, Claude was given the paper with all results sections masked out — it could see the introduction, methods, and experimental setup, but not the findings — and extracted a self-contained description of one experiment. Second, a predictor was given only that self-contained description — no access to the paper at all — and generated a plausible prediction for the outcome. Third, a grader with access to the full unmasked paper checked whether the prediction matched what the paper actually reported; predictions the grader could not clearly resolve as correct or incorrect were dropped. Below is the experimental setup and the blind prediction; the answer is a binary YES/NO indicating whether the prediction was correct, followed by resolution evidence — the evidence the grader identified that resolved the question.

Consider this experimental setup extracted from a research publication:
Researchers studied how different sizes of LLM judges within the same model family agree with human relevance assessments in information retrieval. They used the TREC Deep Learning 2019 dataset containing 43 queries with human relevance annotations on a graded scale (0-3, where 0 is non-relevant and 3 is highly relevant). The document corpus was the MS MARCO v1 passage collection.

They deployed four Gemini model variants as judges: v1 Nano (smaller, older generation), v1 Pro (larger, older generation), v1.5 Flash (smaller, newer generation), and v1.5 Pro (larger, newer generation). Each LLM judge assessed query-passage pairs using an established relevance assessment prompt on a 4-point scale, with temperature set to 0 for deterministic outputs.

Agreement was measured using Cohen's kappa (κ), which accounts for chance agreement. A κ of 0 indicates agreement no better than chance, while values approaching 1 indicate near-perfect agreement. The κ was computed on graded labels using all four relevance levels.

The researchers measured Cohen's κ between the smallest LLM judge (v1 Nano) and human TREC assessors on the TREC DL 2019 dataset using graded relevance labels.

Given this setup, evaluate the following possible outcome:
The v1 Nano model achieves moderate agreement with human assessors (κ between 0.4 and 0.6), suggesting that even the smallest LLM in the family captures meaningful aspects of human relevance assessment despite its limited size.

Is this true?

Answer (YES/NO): NO